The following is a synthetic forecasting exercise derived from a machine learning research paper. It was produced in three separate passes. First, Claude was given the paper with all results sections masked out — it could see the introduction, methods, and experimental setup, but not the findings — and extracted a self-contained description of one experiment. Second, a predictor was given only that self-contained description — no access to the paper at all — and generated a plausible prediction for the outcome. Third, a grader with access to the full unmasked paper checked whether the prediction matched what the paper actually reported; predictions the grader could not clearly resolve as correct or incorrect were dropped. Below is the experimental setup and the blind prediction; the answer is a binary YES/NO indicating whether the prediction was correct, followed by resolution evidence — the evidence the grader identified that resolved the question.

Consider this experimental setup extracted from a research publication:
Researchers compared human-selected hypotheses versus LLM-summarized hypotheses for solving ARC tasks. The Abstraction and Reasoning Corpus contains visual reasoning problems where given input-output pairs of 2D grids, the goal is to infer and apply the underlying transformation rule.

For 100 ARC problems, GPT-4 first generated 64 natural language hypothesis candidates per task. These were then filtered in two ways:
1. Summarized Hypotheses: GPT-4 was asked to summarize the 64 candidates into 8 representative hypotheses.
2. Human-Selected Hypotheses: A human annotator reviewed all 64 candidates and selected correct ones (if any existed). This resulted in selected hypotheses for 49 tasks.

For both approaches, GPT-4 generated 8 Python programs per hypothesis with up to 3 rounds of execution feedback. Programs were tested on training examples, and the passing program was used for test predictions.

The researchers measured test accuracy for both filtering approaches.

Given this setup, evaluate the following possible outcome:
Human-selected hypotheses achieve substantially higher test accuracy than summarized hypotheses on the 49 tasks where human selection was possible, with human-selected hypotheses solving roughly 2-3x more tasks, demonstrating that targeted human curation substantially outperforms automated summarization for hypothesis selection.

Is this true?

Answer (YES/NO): NO